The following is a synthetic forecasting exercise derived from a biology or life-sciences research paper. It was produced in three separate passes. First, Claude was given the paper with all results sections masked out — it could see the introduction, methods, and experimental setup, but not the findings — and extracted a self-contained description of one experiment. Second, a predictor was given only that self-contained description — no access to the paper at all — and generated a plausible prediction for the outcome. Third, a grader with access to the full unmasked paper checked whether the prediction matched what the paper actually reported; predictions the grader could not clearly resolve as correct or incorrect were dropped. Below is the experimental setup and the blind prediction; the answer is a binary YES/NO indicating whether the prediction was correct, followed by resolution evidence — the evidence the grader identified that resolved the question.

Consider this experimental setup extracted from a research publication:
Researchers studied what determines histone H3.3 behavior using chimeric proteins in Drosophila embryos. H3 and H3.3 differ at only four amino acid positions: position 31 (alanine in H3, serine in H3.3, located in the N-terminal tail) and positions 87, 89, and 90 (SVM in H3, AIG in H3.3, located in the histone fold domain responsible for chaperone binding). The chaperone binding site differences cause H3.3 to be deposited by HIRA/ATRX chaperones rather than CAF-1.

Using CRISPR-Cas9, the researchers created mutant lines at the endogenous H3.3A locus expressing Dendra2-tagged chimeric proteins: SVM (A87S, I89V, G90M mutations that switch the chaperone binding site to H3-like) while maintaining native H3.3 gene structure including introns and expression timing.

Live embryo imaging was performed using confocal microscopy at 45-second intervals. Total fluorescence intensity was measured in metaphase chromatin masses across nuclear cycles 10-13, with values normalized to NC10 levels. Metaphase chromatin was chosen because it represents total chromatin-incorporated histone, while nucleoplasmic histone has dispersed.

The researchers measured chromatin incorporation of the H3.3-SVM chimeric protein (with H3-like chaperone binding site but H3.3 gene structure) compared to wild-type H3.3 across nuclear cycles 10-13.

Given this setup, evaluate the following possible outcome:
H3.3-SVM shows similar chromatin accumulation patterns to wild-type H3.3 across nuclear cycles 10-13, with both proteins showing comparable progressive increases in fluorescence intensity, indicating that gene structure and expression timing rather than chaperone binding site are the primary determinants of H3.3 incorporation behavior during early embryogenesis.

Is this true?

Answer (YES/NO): NO